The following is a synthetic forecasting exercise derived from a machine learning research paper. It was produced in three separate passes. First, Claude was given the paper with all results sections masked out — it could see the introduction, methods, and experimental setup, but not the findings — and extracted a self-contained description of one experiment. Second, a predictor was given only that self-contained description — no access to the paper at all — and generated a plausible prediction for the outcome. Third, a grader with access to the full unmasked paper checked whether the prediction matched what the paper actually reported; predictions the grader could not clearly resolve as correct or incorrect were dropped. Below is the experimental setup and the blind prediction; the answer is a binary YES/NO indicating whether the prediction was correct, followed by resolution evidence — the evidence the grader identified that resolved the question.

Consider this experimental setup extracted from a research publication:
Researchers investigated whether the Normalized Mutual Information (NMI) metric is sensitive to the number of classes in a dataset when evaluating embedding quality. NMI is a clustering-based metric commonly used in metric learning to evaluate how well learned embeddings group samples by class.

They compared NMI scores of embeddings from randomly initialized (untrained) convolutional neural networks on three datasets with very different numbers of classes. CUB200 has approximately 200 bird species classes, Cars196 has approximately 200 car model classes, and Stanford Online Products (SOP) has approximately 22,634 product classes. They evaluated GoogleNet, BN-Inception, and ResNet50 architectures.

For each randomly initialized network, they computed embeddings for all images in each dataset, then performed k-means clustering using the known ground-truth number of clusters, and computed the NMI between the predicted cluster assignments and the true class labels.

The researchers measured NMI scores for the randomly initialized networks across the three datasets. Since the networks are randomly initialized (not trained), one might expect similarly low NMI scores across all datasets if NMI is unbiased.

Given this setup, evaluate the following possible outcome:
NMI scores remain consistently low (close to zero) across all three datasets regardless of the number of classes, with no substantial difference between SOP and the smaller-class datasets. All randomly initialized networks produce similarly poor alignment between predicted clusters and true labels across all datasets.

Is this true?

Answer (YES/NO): NO